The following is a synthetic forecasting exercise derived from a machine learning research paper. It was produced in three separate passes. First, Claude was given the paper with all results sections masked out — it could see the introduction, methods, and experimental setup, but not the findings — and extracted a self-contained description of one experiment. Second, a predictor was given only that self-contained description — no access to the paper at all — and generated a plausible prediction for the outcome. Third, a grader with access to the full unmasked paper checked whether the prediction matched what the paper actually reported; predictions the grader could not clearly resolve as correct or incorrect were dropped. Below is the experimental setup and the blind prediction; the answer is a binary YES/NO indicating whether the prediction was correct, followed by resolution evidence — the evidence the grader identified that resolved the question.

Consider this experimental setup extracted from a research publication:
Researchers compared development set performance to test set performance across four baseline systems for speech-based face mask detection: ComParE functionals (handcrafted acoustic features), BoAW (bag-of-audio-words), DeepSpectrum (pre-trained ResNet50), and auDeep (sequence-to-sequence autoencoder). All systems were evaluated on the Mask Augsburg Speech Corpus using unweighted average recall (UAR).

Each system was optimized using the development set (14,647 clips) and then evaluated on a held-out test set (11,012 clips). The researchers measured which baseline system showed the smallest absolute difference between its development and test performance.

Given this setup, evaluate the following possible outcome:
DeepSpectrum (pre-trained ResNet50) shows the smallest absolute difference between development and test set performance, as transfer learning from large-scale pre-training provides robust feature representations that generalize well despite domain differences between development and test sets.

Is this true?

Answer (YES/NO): NO